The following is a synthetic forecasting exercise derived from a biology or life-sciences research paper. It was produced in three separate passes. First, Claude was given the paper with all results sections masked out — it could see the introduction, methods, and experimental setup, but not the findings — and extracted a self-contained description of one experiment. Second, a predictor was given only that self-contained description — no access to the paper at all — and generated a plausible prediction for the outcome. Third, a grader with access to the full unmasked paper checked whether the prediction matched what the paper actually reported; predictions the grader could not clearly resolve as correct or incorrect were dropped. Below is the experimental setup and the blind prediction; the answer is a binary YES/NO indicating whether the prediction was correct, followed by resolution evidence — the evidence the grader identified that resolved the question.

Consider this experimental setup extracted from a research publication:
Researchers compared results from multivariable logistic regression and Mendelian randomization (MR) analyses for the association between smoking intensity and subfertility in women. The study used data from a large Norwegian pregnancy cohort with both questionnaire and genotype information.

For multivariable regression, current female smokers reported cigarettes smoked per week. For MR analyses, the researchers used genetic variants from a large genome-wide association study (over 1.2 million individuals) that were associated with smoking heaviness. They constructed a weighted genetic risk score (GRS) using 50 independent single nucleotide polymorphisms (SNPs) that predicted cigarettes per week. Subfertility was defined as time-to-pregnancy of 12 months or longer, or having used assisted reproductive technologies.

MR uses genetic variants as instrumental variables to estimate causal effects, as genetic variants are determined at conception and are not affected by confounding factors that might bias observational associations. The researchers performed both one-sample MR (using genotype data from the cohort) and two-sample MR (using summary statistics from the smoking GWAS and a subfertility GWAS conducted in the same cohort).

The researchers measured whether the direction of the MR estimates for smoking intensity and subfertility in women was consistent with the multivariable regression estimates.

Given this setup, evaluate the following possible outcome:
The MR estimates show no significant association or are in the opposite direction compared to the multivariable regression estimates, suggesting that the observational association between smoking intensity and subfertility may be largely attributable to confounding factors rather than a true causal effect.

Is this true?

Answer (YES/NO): YES